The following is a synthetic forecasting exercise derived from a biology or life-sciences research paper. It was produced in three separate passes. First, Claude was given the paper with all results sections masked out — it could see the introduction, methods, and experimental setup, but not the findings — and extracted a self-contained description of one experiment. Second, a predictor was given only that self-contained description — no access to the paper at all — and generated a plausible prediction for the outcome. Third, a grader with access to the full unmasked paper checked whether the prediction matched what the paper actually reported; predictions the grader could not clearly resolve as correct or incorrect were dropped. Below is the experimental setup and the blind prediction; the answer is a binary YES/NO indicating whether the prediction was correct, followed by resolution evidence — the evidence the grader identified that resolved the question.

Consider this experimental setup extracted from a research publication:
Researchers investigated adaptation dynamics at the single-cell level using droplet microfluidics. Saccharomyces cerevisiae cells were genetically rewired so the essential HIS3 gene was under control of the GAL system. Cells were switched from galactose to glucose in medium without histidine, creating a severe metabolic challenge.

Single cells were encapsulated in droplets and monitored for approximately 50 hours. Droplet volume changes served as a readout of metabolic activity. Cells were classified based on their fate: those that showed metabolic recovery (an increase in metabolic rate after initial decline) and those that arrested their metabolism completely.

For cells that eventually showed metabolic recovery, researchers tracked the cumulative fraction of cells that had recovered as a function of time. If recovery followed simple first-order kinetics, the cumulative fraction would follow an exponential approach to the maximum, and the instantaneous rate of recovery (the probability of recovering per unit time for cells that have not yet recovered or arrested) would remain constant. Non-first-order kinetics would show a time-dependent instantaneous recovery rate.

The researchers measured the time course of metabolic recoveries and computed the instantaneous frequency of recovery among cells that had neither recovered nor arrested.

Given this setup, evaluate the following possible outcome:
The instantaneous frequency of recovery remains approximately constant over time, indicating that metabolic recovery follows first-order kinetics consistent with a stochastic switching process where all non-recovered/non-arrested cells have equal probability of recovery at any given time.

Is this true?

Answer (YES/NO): NO